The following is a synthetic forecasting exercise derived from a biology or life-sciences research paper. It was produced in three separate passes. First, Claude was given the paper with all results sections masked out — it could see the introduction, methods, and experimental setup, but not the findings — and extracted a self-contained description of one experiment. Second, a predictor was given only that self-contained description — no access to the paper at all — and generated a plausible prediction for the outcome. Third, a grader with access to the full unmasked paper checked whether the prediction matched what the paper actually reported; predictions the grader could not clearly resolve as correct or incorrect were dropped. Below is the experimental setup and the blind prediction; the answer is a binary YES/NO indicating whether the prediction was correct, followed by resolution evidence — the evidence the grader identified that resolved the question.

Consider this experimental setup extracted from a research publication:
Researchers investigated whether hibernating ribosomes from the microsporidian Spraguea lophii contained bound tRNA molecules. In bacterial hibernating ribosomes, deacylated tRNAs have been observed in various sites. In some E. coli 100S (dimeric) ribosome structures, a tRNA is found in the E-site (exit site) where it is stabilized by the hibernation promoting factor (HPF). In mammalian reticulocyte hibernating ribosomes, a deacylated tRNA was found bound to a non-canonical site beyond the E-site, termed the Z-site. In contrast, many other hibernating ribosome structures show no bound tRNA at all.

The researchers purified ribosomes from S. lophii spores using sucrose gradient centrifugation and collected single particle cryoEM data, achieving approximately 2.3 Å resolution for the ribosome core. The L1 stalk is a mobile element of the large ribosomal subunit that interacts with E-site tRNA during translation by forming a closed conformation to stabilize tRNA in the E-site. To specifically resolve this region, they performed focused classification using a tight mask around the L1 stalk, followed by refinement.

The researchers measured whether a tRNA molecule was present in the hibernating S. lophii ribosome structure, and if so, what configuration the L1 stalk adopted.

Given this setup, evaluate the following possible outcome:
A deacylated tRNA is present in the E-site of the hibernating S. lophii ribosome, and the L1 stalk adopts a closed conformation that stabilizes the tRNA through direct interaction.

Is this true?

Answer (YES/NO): YES